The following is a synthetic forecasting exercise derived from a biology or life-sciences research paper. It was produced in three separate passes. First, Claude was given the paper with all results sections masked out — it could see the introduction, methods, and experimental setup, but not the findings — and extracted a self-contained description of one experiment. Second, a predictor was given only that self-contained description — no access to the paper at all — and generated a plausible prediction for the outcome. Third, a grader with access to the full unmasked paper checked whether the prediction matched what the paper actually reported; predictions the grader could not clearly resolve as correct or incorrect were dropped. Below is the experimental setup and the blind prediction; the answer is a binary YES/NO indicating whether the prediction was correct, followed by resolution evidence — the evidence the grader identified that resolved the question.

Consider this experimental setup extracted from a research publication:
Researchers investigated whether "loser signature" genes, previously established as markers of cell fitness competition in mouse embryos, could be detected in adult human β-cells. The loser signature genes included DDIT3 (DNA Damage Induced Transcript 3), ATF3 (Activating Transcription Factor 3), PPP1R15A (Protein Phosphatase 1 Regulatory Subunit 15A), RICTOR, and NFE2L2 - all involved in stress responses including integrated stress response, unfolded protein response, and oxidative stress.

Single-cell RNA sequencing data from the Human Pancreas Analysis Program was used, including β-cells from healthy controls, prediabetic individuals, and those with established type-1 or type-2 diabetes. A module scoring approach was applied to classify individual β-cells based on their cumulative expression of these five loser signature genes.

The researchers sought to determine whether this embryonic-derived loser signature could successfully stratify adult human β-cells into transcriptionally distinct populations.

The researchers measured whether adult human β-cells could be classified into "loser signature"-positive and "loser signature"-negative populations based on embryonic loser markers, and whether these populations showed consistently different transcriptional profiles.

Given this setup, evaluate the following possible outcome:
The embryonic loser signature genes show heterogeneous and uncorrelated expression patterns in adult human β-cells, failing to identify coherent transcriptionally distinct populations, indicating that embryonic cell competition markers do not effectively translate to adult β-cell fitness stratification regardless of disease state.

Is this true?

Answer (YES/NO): NO